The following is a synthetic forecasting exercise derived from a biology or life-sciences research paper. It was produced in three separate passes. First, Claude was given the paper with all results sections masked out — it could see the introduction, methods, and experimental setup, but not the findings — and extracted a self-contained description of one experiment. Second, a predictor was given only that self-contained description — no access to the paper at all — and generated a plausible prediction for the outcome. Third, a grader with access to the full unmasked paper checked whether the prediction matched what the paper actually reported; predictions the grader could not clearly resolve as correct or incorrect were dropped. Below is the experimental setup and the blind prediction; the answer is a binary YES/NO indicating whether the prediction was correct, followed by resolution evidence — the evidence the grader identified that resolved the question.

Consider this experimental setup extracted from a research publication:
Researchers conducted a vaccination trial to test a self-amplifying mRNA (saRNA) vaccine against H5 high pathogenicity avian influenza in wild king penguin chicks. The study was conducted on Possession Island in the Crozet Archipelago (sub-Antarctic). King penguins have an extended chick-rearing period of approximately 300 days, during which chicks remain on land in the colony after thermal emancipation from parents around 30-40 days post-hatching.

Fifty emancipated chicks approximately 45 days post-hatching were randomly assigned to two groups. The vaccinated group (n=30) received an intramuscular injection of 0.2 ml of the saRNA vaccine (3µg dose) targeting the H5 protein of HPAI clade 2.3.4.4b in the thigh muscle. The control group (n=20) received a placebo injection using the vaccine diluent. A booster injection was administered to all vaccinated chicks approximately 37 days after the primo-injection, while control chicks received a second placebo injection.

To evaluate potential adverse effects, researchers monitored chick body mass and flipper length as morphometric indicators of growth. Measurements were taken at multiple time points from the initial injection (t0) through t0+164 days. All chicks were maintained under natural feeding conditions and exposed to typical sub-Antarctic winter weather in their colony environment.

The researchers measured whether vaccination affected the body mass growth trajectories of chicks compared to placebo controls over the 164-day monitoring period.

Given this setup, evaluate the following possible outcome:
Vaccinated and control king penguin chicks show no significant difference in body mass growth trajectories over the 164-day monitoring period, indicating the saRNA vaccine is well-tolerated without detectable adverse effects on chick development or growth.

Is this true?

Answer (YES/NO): YES